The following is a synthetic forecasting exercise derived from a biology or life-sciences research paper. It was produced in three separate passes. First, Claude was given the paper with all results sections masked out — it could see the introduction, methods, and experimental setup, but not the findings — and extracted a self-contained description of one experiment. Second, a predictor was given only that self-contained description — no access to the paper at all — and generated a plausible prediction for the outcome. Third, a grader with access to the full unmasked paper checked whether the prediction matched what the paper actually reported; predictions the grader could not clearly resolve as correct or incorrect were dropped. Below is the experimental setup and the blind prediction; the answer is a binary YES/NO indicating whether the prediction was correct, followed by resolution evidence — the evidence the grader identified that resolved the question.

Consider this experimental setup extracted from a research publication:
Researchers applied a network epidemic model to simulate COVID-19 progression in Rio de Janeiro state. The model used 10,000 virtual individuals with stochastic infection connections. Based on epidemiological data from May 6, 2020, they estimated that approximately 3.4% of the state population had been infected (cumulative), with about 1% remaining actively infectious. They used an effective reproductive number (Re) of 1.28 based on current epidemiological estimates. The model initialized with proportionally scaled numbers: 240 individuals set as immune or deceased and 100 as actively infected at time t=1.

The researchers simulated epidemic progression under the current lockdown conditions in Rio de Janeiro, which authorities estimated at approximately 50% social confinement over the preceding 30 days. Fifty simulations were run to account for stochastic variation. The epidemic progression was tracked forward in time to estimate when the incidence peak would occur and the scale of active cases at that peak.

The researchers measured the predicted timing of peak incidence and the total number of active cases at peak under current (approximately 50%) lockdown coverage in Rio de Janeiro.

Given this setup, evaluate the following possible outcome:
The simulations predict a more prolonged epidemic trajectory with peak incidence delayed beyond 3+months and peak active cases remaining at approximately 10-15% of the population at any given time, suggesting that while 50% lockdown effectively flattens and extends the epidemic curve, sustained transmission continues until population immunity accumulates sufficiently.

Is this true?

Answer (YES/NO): NO